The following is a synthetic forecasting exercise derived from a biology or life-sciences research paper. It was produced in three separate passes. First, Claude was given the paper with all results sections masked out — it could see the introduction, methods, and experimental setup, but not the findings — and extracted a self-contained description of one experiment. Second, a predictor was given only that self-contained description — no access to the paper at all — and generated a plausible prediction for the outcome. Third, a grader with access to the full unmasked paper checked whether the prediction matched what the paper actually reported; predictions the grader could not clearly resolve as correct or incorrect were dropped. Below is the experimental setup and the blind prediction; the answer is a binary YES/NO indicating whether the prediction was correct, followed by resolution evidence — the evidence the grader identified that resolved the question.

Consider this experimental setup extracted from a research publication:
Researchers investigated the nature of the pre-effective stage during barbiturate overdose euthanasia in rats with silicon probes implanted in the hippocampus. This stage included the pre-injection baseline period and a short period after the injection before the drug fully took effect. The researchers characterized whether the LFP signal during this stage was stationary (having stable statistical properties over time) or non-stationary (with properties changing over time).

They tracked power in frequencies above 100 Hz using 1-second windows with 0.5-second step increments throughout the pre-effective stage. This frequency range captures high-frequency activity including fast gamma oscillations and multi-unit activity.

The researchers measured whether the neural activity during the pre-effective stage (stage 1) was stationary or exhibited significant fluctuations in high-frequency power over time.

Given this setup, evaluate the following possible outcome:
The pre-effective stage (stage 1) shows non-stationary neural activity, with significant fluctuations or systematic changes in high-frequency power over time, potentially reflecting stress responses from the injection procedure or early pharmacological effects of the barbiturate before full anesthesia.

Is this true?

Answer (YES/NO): NO